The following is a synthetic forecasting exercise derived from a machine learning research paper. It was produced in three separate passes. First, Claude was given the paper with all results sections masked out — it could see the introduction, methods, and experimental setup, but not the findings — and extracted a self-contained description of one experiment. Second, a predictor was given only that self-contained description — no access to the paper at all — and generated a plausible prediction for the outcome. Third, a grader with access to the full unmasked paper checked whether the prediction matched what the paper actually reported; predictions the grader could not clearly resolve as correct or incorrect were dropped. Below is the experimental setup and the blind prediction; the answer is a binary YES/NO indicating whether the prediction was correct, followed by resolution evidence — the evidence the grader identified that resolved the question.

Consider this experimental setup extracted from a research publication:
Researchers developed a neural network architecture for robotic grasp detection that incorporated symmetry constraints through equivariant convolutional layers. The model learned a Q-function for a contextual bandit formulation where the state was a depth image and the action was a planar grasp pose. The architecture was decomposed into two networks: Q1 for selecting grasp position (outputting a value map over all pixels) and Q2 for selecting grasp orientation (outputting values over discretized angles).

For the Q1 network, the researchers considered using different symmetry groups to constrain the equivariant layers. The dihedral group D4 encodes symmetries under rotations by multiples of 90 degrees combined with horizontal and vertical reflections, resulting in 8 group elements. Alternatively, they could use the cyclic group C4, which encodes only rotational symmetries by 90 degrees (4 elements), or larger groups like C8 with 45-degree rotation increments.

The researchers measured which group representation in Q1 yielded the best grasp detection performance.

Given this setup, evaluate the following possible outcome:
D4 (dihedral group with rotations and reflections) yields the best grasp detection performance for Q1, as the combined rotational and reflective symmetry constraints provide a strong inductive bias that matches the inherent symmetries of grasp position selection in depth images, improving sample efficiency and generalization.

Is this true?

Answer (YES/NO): YES